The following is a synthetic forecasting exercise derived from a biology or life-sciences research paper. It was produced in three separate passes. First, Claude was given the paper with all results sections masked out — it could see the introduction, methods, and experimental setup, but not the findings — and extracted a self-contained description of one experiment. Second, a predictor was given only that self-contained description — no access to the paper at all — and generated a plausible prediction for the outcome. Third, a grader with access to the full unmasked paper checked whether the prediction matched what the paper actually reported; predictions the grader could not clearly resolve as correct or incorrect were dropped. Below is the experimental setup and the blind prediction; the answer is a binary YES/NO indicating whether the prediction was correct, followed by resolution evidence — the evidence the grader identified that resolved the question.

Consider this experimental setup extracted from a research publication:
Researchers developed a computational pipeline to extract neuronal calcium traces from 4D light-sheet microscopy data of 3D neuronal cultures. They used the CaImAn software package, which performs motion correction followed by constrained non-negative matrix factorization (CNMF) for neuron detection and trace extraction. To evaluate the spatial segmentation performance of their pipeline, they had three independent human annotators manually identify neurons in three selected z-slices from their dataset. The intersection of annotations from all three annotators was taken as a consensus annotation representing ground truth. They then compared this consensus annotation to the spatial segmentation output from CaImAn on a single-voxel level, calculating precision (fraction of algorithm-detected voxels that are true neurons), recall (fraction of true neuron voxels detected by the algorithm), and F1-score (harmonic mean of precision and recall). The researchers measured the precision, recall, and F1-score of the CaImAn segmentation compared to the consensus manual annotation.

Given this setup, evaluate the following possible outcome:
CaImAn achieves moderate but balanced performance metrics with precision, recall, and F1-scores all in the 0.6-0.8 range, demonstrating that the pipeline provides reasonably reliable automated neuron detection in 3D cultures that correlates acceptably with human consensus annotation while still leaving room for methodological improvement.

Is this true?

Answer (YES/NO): NO